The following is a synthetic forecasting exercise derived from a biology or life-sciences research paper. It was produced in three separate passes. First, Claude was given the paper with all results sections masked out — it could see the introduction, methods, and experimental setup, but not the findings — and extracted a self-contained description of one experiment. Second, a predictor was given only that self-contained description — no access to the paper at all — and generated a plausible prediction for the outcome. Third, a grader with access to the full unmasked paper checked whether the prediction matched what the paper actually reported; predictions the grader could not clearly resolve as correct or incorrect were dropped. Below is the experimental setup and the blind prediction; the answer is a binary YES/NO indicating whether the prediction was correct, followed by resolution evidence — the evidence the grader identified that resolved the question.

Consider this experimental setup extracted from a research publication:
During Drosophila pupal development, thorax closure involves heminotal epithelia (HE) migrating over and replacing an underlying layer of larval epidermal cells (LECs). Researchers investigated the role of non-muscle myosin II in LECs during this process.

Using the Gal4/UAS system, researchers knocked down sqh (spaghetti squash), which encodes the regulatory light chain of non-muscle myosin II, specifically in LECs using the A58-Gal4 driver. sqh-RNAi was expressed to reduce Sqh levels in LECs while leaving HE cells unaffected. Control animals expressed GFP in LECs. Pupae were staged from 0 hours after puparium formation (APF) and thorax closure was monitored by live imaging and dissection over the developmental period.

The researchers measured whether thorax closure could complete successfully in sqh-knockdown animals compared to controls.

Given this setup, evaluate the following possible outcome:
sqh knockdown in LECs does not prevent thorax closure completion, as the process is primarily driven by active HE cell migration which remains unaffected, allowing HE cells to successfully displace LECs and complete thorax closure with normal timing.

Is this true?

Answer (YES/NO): NO